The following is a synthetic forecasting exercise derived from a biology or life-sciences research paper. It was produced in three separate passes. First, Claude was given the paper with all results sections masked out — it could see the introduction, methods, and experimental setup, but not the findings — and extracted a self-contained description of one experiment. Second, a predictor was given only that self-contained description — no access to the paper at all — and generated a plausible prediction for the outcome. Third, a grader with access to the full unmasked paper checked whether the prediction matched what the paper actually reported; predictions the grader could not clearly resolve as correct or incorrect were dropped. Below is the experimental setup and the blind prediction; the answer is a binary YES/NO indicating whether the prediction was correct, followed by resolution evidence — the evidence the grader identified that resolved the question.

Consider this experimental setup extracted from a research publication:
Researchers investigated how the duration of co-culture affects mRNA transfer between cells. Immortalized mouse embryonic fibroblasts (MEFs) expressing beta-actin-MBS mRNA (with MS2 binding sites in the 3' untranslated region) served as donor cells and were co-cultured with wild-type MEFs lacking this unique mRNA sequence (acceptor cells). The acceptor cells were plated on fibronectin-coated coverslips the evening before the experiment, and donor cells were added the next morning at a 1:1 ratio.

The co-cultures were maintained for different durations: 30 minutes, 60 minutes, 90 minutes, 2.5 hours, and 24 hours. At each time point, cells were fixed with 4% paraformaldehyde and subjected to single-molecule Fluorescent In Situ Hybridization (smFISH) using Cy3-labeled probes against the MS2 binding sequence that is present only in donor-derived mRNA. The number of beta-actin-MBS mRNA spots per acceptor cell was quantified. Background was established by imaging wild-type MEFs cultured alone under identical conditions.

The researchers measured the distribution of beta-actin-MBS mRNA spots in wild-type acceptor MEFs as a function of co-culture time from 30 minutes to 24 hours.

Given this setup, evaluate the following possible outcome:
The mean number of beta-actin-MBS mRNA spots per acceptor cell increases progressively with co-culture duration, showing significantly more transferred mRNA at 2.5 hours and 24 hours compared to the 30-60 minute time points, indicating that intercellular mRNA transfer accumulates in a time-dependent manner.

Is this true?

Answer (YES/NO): NO